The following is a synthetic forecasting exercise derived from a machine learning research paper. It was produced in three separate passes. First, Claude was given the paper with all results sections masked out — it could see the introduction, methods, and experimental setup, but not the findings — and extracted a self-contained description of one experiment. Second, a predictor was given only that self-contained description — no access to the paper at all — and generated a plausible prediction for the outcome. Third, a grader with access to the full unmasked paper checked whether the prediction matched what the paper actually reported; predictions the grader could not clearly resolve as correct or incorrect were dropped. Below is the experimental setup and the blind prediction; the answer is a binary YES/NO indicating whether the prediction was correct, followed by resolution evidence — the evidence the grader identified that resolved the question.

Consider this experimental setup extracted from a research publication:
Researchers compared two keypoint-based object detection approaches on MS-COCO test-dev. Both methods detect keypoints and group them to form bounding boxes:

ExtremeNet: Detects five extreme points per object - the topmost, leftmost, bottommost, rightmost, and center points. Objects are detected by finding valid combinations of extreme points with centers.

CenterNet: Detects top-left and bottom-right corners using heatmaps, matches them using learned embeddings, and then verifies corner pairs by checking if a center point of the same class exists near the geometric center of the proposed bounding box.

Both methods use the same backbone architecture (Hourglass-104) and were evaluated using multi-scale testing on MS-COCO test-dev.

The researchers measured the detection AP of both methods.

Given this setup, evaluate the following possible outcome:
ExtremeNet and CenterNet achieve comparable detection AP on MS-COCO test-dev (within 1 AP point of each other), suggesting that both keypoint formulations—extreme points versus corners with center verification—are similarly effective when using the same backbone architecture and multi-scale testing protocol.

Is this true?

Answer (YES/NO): NO